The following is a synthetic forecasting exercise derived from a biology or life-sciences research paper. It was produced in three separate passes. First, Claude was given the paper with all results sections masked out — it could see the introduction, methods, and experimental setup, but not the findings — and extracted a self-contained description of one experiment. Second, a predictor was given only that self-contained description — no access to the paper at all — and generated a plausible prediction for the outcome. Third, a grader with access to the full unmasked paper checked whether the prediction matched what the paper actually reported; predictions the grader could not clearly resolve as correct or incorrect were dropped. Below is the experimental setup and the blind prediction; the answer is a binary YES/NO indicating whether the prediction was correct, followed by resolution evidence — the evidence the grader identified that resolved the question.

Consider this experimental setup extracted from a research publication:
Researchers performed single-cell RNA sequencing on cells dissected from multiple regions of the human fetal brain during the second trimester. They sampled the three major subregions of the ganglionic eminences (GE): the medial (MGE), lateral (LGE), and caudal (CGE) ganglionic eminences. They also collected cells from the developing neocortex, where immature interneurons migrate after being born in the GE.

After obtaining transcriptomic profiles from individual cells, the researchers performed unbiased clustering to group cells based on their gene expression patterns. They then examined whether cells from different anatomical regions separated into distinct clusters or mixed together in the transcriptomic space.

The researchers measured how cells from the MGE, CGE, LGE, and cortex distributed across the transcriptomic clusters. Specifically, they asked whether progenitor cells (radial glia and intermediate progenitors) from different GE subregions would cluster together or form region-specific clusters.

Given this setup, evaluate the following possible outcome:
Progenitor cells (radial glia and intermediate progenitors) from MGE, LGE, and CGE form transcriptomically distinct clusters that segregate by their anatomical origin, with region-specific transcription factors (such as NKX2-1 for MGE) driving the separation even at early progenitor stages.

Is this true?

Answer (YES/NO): NO